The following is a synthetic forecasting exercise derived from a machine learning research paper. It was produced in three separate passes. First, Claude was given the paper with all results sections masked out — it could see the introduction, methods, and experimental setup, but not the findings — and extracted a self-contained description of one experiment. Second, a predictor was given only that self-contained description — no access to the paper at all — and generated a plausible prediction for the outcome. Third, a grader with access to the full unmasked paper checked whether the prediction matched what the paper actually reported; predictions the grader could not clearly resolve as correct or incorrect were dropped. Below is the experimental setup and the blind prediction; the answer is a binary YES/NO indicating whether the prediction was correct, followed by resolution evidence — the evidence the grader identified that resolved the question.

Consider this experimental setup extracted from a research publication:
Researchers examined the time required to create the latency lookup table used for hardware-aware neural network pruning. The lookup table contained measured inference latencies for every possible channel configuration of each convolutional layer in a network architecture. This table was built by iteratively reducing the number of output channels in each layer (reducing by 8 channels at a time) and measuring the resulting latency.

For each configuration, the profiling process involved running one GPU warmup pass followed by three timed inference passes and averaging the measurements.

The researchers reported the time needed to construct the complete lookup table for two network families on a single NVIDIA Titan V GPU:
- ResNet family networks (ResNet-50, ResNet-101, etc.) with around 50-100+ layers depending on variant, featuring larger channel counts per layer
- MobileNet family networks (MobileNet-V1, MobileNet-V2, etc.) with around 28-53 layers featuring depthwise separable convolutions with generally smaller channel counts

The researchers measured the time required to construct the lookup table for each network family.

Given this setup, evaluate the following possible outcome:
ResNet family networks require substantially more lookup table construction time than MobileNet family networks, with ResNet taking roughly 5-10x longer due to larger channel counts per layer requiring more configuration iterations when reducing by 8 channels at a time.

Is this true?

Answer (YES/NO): YES